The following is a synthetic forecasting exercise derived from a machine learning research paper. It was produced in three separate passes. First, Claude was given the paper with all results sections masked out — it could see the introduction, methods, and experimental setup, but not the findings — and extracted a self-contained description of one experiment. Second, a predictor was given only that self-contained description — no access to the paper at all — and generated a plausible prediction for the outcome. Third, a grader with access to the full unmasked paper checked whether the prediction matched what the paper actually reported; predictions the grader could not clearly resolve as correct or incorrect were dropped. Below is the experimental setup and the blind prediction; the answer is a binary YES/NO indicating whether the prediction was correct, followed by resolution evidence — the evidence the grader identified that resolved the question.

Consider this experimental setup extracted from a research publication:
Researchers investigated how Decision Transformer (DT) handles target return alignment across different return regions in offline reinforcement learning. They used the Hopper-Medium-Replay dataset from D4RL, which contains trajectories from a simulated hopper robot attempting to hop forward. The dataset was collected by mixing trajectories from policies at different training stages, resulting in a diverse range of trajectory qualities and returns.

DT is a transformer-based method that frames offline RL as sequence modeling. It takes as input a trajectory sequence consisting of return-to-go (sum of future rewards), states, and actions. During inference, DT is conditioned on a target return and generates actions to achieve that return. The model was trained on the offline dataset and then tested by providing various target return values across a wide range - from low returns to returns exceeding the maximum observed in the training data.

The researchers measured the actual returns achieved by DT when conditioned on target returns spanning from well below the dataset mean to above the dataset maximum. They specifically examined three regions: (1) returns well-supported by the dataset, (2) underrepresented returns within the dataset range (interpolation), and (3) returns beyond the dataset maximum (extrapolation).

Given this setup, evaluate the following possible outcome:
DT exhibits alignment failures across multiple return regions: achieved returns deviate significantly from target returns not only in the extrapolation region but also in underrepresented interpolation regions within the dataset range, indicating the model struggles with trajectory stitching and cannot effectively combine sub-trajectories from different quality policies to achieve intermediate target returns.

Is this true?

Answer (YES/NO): YES